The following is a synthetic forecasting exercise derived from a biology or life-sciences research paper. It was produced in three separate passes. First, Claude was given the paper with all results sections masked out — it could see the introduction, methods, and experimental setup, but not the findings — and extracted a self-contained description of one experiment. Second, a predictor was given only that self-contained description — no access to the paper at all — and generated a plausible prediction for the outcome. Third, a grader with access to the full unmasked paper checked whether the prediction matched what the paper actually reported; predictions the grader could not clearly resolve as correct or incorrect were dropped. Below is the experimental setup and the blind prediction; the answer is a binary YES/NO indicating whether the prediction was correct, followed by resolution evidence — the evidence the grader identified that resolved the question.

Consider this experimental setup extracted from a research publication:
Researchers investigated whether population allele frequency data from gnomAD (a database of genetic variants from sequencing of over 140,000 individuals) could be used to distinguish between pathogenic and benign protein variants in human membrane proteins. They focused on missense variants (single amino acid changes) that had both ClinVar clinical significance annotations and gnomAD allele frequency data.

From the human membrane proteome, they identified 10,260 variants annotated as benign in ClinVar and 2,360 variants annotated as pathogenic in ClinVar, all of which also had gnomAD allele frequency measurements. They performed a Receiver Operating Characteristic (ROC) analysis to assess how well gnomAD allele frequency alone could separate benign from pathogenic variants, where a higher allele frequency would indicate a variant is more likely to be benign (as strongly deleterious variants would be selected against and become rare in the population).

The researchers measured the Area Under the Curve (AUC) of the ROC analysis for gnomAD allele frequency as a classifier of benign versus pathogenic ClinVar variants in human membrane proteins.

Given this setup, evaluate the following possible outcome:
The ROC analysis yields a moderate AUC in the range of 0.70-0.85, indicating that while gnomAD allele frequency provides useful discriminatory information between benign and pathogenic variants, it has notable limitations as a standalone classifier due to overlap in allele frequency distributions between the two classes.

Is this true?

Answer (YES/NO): NO